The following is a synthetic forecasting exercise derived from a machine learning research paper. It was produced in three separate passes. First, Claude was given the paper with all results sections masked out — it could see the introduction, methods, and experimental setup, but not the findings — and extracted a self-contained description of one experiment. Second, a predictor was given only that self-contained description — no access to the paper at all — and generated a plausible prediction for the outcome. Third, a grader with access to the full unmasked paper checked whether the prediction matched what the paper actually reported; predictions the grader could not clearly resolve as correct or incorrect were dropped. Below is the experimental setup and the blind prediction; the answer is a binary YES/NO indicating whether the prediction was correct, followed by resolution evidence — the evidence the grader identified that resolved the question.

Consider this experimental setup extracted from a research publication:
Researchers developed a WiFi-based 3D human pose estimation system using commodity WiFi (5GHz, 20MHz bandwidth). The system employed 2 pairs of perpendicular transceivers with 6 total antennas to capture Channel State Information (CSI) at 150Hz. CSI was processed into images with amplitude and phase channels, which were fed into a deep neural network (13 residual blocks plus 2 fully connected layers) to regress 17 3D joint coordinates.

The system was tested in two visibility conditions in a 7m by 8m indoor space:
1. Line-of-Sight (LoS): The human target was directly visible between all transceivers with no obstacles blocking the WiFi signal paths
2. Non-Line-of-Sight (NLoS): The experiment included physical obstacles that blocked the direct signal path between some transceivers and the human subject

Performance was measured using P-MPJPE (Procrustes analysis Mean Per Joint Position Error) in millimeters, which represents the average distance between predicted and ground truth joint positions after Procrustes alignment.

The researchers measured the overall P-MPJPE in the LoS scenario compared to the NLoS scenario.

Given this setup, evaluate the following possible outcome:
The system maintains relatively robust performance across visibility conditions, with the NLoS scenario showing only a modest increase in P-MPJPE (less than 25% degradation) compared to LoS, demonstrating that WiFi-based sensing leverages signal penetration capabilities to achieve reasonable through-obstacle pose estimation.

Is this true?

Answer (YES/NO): NO